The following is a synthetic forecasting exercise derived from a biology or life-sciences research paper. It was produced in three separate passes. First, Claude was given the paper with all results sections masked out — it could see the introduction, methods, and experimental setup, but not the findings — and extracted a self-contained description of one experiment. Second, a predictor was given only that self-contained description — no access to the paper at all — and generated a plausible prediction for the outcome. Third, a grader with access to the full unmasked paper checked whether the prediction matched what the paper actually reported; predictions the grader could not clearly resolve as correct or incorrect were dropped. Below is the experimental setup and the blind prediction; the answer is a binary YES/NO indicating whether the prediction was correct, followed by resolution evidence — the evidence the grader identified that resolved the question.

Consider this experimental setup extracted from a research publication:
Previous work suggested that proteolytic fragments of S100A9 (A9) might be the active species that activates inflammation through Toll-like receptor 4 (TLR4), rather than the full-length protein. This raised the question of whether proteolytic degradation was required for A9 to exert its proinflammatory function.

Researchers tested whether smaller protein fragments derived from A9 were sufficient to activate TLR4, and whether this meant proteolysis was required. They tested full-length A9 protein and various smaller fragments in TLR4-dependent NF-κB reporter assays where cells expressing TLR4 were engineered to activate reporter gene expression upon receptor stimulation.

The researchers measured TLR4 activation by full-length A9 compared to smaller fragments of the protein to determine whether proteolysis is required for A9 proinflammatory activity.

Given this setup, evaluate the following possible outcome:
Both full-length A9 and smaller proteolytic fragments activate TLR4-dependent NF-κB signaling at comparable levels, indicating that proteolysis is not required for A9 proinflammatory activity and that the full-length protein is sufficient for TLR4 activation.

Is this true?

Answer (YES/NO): NO